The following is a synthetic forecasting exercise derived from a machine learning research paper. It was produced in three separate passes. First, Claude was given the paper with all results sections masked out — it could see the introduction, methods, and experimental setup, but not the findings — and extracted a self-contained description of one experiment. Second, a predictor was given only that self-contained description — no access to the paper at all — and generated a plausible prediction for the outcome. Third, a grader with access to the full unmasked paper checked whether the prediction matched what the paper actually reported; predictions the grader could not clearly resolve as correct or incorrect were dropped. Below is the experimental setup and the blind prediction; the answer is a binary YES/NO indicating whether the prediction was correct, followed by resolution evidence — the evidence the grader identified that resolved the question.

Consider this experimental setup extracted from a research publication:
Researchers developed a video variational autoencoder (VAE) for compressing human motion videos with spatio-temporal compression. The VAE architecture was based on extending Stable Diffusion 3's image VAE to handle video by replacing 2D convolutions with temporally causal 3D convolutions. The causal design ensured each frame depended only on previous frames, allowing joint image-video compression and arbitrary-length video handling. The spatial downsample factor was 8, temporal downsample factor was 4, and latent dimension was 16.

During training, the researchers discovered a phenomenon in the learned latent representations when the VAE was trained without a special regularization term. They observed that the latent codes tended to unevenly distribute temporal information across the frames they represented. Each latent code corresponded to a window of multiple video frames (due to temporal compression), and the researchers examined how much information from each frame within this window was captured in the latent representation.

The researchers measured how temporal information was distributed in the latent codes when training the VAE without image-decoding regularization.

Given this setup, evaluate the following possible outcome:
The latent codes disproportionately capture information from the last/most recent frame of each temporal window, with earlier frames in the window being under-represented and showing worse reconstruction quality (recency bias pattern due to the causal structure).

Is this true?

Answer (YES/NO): YES